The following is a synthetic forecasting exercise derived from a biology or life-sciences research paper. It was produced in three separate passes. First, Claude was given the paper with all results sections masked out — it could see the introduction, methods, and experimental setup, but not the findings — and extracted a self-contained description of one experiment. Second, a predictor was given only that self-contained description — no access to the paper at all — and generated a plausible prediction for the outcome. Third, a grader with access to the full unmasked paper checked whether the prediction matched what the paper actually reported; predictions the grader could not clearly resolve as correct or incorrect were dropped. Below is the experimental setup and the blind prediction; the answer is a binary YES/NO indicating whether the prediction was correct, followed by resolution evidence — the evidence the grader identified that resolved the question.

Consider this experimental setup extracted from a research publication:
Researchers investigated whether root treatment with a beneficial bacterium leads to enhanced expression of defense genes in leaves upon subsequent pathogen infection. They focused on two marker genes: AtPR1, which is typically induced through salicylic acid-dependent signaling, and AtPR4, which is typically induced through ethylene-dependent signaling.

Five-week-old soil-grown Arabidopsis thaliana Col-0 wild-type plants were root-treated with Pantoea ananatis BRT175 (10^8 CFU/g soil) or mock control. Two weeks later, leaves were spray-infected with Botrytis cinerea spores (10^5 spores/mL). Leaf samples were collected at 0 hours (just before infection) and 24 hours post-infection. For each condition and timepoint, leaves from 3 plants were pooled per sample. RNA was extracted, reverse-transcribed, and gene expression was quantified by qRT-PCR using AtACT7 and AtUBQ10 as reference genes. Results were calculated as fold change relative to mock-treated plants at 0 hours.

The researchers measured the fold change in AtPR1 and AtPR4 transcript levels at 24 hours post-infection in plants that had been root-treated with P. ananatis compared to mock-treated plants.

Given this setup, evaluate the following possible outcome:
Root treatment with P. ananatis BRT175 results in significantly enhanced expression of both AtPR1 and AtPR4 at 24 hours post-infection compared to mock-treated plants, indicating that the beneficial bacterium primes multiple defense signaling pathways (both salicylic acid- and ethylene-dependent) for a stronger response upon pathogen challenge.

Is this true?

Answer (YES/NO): YES